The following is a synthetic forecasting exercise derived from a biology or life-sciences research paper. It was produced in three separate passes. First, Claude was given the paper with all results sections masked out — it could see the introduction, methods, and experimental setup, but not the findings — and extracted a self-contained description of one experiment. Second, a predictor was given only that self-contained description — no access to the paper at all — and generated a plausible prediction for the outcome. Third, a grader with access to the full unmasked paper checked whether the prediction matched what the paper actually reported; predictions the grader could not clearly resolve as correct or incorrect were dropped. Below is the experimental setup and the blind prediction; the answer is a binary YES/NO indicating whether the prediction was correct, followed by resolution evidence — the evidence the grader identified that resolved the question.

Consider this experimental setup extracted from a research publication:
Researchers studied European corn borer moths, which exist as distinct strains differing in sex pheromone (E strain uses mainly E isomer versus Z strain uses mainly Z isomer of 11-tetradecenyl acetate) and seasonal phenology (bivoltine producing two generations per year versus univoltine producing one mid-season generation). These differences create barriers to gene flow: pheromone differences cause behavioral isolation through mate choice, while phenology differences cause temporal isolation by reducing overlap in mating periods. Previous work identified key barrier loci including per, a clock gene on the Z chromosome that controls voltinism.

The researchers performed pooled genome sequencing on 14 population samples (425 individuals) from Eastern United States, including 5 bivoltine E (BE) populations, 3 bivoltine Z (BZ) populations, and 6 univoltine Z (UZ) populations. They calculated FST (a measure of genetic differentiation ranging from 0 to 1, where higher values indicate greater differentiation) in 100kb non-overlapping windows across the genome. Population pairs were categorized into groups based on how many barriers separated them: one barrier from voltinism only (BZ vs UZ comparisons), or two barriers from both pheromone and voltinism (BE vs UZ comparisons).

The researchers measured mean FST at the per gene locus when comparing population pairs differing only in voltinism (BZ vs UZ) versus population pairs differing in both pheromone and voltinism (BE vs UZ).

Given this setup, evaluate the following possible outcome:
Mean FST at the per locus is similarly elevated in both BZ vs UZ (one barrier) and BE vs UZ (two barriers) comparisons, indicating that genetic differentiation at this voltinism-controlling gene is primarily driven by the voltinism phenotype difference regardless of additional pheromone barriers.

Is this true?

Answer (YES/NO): NO